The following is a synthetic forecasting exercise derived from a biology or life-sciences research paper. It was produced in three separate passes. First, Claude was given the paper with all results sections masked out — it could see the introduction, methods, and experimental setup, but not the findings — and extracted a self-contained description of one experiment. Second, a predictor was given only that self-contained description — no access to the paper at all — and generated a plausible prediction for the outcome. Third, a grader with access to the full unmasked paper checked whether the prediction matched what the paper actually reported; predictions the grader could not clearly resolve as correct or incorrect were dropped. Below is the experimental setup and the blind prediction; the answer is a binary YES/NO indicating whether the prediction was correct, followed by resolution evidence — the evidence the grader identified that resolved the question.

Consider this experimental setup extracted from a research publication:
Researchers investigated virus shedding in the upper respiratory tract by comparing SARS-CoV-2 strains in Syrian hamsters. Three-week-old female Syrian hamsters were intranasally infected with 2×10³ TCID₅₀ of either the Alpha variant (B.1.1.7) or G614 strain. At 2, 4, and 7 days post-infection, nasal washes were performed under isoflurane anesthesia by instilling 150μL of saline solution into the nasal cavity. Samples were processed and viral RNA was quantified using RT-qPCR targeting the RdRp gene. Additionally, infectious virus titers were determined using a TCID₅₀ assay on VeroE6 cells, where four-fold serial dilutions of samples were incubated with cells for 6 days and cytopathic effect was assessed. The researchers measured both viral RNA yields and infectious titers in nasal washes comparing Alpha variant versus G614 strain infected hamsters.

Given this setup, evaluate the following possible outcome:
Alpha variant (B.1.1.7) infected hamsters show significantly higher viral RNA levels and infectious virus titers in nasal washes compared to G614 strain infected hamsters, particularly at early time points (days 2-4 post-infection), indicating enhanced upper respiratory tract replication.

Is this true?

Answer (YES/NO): NO